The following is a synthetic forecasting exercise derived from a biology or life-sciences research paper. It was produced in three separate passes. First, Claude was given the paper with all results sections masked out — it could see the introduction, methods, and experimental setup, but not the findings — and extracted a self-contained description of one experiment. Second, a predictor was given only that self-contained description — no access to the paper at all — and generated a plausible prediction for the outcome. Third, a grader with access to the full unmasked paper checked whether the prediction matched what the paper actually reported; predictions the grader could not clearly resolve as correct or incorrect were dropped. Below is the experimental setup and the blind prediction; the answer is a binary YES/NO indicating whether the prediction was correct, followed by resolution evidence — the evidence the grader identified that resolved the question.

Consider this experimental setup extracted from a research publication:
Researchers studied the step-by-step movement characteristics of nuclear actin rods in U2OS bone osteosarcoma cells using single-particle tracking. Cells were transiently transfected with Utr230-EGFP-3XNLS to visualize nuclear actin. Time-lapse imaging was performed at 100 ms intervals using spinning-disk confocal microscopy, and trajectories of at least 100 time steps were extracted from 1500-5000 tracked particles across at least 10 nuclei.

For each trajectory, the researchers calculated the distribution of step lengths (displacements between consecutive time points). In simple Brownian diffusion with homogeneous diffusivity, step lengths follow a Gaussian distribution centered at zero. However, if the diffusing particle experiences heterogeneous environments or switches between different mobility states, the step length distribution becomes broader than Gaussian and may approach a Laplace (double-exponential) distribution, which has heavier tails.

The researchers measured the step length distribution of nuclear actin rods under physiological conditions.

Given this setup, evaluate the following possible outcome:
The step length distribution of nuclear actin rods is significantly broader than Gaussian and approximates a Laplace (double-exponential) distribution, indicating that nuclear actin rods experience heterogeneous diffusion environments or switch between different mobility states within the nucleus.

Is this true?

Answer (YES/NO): NO